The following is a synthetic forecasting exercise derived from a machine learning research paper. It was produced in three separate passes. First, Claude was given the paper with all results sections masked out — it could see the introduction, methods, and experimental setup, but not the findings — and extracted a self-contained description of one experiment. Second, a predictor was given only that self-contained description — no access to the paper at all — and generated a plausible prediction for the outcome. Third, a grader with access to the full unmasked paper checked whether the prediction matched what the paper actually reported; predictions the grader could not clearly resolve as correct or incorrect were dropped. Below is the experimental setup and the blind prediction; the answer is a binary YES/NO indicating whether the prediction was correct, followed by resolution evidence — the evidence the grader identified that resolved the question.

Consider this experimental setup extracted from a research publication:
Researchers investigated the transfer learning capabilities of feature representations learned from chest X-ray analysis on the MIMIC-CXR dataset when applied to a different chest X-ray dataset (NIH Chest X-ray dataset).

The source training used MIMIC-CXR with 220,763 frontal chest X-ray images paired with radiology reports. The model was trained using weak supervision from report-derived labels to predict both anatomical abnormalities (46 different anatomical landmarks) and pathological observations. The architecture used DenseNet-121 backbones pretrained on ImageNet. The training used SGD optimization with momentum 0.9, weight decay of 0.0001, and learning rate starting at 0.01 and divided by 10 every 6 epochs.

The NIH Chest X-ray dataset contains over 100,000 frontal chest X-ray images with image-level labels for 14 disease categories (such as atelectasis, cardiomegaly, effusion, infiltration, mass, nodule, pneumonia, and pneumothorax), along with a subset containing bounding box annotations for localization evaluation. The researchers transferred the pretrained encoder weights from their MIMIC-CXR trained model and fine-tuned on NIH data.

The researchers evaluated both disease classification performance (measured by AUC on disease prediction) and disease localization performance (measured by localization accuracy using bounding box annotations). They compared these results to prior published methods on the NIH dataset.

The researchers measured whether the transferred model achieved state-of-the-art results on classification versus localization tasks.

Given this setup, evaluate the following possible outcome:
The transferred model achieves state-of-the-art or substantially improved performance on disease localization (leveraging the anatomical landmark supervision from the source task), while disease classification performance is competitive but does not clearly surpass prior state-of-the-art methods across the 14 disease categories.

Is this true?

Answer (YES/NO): NO